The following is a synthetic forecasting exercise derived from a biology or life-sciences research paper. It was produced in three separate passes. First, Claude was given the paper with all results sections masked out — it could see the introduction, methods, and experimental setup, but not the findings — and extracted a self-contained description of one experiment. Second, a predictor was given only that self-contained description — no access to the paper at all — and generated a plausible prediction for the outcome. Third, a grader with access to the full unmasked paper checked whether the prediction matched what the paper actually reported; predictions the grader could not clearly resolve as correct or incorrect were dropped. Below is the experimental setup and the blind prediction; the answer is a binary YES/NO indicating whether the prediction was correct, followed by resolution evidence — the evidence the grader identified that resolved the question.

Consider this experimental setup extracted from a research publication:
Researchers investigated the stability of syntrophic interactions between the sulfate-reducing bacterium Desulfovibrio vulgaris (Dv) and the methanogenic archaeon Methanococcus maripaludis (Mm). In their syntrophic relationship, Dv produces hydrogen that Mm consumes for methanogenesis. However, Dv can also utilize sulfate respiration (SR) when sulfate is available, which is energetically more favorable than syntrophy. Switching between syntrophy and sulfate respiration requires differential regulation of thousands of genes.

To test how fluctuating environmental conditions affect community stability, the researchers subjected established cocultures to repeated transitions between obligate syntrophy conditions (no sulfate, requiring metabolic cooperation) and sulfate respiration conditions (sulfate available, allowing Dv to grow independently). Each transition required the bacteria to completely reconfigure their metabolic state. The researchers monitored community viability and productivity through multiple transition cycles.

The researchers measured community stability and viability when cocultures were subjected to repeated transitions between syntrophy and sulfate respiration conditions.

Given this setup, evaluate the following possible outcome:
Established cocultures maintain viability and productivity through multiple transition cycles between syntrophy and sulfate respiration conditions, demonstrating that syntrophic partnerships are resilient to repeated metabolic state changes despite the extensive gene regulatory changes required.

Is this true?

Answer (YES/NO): NO